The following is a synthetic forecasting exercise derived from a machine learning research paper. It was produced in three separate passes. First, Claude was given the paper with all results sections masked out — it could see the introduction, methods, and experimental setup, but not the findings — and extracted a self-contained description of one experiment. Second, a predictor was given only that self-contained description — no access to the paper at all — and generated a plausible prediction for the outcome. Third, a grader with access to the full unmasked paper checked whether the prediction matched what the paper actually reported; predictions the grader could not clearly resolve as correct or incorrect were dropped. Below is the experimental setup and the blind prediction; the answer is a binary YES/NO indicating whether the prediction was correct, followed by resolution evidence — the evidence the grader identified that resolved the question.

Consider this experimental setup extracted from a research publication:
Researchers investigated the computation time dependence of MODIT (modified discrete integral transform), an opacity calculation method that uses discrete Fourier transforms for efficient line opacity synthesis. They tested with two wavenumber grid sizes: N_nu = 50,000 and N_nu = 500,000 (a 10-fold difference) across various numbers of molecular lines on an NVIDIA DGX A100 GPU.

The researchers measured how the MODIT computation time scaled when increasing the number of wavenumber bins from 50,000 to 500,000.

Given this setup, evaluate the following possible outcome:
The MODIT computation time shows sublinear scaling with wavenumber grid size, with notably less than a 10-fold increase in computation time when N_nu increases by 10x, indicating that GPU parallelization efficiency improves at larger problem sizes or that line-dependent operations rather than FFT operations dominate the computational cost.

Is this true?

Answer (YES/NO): YES